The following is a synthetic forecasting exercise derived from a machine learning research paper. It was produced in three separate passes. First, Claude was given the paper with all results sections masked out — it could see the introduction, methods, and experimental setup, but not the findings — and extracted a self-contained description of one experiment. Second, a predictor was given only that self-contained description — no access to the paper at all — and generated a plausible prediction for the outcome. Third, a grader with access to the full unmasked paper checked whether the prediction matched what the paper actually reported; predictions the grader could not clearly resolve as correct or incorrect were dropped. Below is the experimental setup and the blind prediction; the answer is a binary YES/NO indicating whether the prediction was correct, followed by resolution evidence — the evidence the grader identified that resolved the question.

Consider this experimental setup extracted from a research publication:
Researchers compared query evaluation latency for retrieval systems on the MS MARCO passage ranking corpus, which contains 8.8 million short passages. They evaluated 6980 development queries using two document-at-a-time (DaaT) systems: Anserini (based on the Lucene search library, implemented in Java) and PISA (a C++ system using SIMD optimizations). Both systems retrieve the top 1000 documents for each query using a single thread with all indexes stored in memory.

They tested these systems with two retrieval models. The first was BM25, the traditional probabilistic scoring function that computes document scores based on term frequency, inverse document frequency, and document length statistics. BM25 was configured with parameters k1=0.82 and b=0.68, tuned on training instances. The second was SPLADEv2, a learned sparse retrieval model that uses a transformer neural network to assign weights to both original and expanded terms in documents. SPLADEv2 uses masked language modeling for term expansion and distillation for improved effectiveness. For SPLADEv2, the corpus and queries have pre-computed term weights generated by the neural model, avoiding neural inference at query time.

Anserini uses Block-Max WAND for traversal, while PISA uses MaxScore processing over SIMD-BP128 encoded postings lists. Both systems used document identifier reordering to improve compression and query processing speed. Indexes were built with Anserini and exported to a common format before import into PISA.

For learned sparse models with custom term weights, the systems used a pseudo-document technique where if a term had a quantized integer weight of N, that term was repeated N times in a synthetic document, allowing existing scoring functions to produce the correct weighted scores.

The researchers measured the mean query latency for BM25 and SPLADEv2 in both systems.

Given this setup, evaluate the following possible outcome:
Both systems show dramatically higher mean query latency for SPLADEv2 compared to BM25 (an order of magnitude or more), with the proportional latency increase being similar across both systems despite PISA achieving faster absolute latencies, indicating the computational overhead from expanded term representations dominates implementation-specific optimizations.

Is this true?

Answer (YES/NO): NO